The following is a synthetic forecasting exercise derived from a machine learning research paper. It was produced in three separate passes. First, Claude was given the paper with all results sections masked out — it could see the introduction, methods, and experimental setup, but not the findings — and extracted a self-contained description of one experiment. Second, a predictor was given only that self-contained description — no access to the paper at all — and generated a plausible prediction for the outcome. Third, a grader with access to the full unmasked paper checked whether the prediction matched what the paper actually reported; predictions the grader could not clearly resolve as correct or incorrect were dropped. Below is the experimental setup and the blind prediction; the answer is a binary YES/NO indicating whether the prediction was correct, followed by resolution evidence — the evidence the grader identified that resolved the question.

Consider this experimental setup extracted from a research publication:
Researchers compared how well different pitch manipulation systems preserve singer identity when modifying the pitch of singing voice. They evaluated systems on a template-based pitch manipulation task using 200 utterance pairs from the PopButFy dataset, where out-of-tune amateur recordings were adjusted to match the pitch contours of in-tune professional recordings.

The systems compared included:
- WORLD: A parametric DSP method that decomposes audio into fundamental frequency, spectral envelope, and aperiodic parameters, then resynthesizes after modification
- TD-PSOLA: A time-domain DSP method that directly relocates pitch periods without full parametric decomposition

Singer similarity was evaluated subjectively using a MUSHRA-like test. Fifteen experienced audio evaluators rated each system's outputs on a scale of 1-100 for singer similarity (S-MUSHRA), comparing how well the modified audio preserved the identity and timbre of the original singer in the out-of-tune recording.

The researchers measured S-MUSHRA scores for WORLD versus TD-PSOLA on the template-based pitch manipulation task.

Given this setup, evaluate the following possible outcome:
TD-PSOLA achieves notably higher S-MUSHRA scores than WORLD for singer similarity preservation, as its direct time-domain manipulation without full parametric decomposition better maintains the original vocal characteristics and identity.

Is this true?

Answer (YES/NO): NO